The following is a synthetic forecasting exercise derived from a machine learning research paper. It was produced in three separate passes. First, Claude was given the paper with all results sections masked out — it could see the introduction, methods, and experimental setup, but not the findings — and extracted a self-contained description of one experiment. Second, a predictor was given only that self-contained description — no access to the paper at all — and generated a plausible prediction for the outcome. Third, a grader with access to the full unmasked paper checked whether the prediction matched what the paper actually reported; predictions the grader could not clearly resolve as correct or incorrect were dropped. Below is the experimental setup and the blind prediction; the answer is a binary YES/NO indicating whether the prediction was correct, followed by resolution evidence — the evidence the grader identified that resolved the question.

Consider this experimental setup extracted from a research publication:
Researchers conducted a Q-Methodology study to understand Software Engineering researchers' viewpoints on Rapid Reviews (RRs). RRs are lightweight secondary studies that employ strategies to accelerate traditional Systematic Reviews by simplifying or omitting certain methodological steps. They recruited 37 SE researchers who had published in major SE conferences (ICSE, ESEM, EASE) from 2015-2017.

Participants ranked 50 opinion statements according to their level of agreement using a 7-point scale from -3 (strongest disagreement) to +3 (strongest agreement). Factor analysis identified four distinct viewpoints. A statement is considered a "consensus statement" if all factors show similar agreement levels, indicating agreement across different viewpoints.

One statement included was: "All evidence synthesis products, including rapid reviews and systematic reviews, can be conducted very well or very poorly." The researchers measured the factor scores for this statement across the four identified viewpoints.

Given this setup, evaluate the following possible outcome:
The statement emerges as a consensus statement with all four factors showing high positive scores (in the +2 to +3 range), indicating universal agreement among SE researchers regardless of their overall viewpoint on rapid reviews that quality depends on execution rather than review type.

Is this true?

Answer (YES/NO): YES